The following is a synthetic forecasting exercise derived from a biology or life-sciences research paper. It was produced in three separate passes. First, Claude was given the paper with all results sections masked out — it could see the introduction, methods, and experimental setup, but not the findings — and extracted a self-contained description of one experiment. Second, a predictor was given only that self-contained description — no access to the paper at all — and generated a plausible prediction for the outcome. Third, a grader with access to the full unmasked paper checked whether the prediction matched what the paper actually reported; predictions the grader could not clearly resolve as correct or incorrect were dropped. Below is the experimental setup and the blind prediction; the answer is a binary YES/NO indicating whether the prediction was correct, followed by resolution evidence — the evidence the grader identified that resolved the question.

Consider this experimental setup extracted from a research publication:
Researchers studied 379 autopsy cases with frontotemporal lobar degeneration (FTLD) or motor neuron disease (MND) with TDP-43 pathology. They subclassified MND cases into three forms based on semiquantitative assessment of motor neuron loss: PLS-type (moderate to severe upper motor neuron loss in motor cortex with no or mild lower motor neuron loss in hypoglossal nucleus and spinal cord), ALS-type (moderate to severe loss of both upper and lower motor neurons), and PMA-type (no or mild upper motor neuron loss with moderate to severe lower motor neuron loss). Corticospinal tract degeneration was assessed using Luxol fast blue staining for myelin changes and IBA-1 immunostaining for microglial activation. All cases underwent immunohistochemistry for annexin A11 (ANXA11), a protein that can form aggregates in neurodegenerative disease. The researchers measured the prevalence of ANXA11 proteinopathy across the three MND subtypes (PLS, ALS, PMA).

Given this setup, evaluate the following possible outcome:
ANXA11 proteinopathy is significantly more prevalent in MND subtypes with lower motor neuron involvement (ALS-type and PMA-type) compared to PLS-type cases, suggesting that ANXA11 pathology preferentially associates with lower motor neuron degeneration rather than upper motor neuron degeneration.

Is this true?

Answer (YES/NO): NO